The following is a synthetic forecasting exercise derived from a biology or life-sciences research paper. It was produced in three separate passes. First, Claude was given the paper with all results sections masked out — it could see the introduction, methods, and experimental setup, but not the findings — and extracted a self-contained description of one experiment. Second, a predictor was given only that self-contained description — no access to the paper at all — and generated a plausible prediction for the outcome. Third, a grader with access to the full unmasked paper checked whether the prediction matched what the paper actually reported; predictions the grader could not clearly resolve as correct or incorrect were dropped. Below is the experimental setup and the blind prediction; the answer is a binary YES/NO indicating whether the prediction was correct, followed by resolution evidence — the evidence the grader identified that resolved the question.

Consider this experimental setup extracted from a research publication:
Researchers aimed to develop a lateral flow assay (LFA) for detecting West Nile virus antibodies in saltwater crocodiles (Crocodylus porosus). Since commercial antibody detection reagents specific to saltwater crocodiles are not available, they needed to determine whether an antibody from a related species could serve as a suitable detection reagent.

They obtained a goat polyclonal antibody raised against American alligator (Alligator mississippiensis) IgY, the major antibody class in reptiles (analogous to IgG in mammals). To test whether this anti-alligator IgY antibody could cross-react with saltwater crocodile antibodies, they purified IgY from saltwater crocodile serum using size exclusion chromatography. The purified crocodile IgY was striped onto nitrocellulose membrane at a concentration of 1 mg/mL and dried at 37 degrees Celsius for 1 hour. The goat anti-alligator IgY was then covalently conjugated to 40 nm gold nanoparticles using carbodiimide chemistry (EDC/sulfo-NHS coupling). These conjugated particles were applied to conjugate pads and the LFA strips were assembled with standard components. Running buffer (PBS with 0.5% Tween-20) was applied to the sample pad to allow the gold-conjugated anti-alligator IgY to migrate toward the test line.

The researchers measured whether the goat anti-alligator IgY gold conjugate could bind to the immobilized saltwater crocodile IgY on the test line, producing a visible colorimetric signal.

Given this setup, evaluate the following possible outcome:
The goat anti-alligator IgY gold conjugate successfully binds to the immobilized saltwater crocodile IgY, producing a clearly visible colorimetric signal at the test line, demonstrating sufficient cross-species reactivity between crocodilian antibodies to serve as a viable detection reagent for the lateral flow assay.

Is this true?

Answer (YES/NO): YES